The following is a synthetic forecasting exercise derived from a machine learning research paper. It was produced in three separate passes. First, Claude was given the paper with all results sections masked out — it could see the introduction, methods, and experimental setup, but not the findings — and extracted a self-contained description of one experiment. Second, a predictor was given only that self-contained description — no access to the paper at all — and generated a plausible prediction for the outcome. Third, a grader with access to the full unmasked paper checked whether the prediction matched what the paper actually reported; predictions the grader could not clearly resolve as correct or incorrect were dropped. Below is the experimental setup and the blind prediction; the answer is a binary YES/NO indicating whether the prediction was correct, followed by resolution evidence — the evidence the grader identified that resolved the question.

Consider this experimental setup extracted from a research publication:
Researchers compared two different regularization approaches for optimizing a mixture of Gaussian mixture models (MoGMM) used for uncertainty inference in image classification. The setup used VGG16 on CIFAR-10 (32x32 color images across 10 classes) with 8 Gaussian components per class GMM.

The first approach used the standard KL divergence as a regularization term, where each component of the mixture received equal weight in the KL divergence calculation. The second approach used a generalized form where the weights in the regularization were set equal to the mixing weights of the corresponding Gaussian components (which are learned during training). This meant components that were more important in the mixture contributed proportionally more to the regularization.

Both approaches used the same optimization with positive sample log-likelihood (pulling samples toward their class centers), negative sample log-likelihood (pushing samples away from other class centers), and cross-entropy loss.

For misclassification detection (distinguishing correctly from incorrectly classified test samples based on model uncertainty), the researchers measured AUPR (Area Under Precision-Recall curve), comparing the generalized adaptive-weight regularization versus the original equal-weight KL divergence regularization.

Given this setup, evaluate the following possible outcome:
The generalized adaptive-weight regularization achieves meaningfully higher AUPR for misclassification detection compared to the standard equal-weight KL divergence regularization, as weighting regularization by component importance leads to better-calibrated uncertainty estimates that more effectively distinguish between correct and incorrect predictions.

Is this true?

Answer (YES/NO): YES